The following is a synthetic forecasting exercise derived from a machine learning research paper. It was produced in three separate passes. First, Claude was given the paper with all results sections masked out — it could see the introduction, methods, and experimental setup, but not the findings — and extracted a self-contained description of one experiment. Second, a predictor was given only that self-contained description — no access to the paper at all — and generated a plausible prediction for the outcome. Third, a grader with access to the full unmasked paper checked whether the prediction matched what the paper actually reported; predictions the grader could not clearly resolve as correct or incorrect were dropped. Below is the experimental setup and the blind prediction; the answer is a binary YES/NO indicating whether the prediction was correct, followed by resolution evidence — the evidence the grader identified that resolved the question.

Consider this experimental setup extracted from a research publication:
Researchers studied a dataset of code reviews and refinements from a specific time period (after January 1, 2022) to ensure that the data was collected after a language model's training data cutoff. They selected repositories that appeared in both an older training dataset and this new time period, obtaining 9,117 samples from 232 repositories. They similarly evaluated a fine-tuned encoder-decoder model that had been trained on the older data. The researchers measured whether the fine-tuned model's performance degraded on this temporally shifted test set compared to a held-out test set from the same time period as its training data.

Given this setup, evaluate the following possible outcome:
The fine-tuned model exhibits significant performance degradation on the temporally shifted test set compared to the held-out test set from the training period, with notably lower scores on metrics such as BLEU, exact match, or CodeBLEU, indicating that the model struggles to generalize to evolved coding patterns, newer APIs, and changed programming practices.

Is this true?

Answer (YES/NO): YES